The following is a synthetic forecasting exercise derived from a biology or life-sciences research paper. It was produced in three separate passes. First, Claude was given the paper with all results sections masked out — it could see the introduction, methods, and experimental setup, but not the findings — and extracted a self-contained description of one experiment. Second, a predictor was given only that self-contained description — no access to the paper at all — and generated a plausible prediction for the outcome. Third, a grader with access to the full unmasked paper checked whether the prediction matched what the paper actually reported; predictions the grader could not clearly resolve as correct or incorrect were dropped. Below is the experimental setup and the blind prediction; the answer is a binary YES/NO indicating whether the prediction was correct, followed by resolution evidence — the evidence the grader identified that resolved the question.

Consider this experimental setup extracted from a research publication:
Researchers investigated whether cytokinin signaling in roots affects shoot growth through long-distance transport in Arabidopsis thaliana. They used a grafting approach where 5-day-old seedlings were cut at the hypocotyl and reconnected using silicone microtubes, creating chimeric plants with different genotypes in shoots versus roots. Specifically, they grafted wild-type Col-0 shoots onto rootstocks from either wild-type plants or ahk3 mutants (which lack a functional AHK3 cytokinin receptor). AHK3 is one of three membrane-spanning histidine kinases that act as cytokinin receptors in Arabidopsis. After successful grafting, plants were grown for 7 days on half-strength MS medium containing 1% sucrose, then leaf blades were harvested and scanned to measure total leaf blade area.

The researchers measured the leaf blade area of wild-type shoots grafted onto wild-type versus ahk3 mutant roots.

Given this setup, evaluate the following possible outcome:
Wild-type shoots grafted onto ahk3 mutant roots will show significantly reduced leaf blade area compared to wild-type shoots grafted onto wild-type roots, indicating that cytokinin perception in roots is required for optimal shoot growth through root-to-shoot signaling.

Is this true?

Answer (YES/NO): NO